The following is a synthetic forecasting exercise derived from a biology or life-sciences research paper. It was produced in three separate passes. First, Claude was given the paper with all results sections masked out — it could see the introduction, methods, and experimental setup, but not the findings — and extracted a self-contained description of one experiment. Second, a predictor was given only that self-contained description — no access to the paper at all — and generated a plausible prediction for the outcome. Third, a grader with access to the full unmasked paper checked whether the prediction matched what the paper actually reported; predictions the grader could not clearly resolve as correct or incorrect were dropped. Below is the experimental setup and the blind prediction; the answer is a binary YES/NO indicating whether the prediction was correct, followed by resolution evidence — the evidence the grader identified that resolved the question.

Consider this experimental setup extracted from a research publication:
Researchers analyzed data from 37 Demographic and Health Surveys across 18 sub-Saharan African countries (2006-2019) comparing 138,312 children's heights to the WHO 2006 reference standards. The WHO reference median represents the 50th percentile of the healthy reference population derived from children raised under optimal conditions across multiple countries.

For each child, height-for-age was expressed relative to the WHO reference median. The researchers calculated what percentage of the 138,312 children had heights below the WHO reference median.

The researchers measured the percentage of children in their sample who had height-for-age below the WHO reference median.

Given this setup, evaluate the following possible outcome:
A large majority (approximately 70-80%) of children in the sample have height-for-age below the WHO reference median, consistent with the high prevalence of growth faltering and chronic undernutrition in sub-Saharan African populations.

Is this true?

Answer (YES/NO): NO